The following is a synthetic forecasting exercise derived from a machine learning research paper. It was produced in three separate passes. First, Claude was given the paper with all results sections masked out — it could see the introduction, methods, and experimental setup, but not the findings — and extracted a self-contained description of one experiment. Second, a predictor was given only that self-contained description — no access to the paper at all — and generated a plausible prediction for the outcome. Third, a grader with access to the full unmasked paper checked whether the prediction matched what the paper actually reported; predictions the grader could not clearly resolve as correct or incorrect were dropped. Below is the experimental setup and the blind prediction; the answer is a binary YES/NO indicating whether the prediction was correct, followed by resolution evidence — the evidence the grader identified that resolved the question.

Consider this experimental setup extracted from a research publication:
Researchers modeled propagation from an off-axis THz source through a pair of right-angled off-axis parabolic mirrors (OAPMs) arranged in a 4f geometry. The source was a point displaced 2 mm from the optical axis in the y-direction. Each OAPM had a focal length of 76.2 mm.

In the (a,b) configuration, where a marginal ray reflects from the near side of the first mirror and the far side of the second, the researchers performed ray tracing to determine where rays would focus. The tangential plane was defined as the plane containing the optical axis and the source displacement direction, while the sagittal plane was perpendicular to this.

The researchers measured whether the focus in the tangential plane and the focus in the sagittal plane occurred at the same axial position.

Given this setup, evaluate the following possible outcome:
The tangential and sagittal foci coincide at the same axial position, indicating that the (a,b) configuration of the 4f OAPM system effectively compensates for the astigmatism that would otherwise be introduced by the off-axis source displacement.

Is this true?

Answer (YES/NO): NO